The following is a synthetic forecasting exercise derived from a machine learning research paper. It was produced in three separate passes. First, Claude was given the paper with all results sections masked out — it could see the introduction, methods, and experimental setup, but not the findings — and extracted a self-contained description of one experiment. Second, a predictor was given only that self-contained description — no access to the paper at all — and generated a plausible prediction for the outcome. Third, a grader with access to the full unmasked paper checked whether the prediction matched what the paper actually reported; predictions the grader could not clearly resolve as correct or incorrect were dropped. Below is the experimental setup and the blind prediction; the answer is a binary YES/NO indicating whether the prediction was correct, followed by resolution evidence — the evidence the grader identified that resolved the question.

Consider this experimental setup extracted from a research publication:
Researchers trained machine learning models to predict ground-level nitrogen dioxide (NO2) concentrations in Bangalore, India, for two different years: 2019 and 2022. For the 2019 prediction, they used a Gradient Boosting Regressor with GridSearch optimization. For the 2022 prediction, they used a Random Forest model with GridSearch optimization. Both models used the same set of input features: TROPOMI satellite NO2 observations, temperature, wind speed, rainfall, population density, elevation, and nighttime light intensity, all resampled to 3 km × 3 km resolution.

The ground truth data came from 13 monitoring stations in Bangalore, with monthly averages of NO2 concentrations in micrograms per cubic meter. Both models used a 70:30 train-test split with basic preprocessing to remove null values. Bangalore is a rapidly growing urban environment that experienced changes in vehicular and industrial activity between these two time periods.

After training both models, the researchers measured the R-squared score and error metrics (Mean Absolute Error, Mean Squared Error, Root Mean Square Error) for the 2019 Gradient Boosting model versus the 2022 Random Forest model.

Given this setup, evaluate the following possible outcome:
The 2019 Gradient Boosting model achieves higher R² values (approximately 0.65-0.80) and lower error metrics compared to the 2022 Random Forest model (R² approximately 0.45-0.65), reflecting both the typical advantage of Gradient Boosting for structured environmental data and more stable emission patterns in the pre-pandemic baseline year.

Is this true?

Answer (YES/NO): NO